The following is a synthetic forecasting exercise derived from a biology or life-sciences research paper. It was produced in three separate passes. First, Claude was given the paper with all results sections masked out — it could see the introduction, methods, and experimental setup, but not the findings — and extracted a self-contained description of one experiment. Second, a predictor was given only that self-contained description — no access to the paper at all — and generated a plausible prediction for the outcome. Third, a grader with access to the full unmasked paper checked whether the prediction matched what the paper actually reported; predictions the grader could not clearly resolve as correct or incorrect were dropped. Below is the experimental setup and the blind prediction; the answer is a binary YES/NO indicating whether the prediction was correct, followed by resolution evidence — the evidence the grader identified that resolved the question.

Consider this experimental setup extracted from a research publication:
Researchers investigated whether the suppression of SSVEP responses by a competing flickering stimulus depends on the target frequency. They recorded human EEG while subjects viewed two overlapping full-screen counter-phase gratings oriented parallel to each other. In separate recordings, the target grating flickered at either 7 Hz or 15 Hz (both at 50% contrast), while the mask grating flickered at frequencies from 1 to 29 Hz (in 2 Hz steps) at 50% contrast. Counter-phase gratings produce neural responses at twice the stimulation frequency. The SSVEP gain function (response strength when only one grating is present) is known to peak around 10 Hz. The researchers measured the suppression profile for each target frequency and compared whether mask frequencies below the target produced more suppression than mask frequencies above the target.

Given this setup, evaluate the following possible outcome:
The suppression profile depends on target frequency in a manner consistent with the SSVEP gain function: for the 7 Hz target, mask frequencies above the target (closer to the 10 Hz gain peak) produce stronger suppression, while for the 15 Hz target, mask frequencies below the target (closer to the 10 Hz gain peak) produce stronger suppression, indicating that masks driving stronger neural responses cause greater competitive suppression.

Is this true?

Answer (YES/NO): NO